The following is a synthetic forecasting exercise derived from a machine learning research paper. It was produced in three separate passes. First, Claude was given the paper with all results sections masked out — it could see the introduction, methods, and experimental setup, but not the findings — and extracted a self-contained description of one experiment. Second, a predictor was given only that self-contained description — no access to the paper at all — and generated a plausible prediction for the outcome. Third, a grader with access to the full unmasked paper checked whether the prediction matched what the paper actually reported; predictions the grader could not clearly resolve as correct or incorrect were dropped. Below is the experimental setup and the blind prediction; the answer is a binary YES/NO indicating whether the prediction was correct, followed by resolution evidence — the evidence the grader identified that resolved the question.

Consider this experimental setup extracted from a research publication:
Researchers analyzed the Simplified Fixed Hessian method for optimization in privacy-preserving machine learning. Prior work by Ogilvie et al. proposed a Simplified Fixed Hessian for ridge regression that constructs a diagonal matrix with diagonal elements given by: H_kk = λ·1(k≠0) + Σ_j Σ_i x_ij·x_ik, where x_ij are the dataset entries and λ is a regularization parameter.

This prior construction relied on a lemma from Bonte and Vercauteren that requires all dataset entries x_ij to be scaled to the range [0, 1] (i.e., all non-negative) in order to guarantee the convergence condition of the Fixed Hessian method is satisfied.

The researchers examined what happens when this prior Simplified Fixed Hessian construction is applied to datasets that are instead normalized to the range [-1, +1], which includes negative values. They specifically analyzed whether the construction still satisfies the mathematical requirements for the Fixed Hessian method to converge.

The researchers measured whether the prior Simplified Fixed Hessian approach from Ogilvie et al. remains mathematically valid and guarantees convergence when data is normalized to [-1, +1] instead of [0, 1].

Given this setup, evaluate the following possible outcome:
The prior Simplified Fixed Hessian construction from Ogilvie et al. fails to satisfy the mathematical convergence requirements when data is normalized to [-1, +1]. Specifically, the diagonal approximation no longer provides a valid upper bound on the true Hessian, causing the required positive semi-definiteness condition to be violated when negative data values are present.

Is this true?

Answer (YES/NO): YES